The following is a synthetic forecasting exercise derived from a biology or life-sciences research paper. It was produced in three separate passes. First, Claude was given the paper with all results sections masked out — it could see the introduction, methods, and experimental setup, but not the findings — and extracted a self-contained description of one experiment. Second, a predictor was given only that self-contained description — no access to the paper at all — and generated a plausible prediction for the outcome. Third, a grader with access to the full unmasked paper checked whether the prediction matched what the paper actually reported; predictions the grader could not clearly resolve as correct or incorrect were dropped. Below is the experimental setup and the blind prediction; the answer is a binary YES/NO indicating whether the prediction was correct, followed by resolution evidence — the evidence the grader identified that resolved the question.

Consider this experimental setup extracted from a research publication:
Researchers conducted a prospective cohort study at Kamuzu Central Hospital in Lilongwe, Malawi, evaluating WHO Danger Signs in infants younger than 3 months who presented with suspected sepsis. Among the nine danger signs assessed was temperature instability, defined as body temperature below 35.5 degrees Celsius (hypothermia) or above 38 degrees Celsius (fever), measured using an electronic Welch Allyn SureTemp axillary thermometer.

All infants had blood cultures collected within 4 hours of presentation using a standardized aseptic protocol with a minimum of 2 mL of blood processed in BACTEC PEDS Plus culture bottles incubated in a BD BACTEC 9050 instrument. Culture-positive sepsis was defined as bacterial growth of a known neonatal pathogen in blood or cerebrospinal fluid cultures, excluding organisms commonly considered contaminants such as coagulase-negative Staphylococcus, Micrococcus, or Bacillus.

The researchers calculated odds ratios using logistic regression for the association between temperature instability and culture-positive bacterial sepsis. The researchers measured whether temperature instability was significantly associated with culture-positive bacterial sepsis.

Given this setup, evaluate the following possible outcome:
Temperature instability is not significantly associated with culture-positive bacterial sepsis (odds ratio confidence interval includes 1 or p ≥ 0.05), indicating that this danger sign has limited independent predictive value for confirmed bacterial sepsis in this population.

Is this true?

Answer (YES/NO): YES